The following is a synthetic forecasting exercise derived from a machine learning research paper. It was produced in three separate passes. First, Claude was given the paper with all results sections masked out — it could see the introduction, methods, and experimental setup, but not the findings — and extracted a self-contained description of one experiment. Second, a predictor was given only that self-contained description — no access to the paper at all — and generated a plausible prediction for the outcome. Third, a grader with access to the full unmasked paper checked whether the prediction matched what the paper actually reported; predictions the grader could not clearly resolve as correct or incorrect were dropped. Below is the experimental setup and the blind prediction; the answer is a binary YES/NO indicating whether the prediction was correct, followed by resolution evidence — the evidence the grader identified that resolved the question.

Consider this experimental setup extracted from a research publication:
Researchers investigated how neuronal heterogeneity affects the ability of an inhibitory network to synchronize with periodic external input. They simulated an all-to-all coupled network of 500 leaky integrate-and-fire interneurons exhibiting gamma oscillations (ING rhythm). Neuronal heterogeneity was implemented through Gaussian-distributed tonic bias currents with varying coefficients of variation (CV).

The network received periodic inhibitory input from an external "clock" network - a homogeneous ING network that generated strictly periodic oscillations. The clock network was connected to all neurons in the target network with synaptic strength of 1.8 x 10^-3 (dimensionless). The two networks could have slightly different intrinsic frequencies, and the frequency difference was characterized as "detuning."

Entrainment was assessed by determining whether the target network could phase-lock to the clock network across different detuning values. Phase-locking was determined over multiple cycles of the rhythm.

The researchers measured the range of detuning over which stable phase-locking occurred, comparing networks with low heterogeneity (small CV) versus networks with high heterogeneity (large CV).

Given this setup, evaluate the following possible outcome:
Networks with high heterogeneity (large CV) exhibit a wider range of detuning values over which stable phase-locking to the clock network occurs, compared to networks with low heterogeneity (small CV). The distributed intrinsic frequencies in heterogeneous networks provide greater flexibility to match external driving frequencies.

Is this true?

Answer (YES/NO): YES